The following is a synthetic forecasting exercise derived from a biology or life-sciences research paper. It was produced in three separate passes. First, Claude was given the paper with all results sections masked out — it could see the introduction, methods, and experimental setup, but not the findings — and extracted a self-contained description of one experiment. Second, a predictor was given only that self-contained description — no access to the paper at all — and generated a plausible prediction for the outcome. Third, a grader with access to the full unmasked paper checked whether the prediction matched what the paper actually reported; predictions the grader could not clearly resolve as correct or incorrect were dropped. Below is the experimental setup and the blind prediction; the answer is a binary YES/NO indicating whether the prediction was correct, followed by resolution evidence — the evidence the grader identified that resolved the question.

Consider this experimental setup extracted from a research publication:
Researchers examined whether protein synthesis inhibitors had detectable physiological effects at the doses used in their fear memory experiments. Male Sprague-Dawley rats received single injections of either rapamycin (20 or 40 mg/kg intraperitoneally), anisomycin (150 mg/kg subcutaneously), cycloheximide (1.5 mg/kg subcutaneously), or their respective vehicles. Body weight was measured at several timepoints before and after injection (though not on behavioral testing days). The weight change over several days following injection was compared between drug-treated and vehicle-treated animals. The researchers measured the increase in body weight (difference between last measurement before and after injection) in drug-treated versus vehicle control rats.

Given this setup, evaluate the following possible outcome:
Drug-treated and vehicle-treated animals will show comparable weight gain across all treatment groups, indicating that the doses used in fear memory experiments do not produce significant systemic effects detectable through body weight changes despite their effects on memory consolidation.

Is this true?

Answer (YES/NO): NO